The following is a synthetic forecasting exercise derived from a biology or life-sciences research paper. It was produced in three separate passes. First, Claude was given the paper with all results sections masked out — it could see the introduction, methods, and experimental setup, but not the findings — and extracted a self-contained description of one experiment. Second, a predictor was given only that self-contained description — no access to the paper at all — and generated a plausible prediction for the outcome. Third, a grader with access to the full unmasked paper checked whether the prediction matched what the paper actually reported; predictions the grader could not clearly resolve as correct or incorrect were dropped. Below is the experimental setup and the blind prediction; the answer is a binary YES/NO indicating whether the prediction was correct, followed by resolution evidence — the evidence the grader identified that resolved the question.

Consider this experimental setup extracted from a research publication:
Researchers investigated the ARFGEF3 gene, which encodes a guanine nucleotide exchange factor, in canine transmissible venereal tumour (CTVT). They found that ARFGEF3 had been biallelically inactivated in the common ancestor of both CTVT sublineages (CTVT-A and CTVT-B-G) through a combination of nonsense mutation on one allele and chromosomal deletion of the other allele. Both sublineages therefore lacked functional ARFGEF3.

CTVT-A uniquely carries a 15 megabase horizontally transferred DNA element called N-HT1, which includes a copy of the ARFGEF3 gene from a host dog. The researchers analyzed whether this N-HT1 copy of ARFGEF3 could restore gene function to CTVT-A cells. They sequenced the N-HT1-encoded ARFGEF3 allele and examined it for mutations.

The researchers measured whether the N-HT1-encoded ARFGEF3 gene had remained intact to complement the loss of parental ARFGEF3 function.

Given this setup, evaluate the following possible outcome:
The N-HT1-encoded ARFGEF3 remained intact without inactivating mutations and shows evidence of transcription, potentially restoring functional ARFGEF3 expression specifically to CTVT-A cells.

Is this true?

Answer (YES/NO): NO